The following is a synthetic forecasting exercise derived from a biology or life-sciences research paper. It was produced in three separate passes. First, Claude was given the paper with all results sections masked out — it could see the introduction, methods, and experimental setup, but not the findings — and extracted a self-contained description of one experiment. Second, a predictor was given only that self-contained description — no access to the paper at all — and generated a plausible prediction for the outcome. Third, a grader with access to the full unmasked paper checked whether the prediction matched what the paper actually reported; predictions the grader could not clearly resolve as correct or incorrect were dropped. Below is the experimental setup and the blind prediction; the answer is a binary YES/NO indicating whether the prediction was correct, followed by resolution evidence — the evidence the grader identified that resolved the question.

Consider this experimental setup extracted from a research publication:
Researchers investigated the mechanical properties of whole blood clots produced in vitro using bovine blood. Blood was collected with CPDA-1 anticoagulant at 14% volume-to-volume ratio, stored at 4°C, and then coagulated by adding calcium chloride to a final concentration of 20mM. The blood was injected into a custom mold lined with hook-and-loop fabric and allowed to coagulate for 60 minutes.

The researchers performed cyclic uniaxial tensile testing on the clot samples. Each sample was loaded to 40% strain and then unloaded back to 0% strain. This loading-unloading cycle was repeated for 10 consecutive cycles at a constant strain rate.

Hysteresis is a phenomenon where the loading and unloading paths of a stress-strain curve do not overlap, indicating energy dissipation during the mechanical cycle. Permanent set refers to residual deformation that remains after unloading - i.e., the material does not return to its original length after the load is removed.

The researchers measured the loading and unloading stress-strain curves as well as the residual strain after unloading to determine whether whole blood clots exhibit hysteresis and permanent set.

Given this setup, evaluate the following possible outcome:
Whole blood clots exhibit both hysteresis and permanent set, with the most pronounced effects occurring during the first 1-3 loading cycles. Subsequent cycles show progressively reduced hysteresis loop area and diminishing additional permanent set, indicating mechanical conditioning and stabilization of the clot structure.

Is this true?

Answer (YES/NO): YES